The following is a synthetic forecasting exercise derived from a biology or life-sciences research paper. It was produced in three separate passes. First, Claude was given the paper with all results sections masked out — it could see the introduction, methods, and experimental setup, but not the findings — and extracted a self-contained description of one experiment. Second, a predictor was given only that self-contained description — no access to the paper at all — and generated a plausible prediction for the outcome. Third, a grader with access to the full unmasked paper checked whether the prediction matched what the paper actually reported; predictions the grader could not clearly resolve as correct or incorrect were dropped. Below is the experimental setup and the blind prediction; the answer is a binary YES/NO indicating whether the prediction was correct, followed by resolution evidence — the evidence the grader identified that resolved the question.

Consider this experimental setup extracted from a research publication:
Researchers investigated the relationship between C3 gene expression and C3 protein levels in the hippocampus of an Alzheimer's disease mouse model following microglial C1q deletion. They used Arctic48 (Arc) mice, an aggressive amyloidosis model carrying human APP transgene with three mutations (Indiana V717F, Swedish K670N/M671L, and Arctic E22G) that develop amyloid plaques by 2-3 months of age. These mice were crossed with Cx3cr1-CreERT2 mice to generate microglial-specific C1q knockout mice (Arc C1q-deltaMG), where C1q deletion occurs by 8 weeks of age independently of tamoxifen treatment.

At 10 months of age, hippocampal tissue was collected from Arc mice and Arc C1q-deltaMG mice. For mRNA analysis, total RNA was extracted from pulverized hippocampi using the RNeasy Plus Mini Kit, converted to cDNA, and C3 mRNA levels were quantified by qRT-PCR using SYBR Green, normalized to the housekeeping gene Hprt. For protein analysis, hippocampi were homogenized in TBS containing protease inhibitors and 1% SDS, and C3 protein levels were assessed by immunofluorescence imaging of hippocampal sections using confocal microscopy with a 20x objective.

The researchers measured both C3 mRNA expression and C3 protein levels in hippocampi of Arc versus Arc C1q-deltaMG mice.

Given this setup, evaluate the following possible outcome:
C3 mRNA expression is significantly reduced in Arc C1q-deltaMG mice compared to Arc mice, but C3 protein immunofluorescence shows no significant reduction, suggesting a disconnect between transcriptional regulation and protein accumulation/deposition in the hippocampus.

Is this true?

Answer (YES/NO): NO